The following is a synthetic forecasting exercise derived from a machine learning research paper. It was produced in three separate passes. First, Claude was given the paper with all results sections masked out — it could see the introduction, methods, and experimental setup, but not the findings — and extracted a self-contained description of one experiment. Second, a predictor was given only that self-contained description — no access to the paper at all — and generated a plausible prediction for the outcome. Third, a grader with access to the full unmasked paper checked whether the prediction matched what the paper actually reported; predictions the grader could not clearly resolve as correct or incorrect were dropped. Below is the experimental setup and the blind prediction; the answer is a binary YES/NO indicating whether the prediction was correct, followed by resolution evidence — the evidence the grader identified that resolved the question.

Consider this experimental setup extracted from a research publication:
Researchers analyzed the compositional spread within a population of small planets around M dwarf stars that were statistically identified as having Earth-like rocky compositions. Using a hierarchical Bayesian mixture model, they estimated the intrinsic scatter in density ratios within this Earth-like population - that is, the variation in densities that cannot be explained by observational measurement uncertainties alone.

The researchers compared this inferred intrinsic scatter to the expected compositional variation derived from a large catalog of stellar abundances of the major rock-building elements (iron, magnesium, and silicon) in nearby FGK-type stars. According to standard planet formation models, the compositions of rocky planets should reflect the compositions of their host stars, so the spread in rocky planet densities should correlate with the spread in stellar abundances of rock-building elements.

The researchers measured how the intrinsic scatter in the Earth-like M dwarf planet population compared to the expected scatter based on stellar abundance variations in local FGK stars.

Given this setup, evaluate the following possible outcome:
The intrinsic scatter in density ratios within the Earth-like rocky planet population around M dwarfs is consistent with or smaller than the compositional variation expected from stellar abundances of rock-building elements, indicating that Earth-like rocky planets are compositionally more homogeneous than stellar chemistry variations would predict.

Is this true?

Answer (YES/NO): YES